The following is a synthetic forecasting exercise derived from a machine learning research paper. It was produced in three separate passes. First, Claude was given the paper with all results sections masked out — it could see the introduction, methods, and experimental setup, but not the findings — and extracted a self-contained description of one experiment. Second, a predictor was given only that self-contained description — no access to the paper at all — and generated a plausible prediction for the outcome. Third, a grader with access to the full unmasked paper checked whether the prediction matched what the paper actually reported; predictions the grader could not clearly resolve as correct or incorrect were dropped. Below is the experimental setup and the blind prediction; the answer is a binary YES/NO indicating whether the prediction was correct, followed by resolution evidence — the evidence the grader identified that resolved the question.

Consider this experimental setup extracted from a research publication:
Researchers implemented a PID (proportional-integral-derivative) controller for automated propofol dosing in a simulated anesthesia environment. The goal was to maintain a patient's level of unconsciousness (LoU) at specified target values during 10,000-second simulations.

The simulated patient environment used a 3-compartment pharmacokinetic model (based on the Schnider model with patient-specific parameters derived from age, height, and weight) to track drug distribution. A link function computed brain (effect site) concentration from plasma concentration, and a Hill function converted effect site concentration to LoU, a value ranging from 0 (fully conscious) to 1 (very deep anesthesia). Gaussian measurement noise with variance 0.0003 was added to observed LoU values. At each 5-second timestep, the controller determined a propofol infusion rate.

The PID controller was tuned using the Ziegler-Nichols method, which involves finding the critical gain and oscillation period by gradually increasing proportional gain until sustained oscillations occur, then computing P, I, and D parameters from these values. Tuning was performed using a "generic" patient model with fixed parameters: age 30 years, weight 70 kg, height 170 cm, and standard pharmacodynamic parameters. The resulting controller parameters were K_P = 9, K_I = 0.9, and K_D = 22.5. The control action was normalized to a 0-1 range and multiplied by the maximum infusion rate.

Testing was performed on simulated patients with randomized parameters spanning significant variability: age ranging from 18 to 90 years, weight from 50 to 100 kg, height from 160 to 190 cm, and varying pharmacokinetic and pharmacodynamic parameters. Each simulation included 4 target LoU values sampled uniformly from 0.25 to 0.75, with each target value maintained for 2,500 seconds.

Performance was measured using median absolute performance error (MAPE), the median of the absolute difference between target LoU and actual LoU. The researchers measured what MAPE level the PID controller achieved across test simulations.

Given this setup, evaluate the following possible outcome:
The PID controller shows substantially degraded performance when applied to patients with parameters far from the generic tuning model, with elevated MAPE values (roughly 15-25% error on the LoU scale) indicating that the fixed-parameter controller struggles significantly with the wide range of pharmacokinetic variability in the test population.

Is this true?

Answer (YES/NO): NO